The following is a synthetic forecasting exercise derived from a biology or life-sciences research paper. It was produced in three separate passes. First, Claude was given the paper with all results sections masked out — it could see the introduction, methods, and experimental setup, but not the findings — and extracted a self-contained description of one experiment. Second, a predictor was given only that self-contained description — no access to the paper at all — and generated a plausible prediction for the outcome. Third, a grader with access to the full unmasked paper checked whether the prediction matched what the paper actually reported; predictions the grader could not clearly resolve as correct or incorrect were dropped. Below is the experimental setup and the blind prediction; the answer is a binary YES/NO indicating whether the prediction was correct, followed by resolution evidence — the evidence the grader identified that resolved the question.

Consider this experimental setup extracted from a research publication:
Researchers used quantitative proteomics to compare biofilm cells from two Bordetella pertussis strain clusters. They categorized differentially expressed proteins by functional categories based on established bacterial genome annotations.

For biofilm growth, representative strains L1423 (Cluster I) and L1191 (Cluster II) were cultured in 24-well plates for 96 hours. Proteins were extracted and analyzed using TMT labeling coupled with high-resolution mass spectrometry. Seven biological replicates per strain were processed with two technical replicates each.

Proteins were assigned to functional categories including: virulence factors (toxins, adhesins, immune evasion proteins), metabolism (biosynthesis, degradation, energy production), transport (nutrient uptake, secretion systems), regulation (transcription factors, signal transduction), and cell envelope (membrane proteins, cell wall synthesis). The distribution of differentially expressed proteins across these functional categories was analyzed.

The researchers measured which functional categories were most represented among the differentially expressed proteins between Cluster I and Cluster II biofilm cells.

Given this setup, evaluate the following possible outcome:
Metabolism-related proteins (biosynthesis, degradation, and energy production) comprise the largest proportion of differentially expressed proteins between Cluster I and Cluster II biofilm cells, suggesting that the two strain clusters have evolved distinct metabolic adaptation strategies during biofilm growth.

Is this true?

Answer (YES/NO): YES